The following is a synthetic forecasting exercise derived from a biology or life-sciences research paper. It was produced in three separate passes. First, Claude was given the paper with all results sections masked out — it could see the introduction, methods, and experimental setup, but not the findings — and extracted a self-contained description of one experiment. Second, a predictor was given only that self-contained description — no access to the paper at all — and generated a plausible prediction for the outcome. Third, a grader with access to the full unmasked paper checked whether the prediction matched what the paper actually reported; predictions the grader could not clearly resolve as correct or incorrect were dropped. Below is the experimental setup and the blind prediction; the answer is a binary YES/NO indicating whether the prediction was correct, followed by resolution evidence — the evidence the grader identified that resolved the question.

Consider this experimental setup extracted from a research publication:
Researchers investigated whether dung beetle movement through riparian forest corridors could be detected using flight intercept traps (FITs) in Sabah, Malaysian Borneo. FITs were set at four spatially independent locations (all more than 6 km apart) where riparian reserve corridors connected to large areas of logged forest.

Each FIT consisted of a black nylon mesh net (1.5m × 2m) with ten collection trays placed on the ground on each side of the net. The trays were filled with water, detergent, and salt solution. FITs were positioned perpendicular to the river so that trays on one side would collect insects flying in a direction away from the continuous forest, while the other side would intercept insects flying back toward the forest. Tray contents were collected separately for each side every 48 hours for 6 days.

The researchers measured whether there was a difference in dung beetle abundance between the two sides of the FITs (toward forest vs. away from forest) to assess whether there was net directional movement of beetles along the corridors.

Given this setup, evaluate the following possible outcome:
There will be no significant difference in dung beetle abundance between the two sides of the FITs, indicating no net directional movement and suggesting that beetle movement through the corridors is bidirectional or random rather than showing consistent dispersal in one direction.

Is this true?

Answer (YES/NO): YES